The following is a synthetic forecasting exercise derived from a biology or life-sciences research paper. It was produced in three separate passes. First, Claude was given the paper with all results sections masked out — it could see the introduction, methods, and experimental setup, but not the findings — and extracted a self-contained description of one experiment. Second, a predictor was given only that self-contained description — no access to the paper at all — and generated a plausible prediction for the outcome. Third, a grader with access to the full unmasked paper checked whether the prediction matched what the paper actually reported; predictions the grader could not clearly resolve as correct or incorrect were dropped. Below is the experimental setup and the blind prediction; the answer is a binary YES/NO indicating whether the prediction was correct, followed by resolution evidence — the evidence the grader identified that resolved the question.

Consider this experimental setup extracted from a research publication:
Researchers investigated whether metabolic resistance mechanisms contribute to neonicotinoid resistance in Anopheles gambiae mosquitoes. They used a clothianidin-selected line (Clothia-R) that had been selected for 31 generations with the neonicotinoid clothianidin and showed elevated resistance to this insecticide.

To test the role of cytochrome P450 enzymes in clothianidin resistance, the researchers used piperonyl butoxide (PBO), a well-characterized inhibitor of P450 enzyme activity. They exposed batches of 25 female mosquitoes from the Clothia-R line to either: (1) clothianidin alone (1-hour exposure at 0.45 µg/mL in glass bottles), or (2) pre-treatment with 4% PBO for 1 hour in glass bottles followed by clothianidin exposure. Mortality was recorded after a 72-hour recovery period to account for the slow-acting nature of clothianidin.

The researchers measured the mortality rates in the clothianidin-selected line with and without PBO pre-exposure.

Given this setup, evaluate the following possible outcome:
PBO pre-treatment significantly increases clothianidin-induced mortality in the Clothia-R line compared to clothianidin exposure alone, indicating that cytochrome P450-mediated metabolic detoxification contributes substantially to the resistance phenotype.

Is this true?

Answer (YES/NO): YES